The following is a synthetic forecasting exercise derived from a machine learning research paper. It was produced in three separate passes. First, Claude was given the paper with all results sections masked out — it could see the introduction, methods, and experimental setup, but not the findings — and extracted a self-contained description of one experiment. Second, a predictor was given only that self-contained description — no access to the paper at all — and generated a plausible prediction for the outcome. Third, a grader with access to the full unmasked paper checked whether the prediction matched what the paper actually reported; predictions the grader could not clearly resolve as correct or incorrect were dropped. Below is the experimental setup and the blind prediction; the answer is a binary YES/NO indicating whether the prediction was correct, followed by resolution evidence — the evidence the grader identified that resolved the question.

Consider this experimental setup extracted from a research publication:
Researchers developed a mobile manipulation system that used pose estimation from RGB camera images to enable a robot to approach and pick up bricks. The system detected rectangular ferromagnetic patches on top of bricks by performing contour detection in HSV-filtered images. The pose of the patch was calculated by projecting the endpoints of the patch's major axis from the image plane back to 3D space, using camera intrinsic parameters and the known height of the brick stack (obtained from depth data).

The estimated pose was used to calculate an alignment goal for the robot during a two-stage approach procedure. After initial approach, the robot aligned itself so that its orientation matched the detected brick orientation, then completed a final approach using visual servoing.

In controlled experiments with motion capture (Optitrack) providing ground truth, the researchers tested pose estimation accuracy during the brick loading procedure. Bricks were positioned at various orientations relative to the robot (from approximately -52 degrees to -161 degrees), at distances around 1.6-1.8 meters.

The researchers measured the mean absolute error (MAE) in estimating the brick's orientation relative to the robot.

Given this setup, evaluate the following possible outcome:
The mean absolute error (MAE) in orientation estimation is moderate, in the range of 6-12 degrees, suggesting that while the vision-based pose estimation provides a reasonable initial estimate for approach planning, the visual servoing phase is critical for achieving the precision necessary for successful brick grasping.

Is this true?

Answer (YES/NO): NO